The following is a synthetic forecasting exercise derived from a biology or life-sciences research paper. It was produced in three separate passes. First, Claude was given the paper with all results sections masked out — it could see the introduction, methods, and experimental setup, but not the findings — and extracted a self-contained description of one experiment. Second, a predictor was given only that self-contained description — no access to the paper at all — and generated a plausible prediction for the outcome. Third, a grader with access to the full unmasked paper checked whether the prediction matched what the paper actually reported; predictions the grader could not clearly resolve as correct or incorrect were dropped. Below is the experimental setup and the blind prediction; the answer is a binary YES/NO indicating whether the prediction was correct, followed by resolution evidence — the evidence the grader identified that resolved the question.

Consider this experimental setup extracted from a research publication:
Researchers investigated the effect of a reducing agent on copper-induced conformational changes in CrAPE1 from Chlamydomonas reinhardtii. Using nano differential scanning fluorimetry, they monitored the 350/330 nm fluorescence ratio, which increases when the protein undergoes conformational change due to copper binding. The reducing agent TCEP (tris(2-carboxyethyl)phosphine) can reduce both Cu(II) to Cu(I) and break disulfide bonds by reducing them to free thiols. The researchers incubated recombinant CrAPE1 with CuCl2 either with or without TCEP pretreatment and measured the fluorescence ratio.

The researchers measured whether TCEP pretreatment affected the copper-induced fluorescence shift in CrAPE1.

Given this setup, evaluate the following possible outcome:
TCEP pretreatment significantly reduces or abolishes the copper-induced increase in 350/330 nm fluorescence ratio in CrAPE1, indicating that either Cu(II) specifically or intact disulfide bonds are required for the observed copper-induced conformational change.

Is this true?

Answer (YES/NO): YES